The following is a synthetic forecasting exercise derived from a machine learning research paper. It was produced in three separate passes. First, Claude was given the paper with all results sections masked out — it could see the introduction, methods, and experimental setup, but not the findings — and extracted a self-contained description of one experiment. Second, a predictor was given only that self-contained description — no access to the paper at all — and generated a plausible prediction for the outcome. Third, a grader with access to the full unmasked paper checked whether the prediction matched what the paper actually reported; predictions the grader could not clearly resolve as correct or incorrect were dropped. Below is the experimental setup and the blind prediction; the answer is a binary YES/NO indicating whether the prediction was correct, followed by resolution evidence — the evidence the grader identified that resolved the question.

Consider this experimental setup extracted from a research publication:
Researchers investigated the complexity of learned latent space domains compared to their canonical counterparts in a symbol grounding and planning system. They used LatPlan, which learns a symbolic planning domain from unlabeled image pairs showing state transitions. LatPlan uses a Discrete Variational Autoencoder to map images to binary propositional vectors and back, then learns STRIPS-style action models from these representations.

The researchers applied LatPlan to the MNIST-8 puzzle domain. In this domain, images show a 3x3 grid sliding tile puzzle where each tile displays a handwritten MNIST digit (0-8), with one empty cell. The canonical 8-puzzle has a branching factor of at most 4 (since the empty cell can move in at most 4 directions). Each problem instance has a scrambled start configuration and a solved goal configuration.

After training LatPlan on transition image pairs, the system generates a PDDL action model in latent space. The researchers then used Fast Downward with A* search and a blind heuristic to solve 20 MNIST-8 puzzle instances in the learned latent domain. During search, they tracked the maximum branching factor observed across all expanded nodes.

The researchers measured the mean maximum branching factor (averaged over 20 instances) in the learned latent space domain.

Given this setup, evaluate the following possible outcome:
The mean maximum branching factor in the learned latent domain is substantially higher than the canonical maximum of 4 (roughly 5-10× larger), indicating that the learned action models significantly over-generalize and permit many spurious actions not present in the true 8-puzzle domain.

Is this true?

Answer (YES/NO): NO